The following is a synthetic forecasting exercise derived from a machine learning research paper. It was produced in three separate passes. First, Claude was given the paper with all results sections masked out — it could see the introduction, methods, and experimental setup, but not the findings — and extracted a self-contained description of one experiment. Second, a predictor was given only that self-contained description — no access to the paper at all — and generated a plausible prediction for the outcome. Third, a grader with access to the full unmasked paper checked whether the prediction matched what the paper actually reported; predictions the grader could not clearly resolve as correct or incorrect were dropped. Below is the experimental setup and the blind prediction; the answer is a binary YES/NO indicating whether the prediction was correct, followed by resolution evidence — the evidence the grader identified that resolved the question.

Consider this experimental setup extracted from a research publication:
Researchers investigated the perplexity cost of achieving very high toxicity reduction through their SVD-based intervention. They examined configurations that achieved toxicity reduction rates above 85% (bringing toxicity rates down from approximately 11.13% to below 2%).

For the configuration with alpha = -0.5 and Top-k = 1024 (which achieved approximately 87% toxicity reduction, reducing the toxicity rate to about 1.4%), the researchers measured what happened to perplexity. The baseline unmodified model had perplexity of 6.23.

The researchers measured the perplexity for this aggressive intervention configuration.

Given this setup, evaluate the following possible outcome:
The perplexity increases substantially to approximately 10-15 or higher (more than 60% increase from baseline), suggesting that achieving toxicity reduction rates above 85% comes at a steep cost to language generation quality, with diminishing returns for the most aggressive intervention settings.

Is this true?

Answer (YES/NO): NO